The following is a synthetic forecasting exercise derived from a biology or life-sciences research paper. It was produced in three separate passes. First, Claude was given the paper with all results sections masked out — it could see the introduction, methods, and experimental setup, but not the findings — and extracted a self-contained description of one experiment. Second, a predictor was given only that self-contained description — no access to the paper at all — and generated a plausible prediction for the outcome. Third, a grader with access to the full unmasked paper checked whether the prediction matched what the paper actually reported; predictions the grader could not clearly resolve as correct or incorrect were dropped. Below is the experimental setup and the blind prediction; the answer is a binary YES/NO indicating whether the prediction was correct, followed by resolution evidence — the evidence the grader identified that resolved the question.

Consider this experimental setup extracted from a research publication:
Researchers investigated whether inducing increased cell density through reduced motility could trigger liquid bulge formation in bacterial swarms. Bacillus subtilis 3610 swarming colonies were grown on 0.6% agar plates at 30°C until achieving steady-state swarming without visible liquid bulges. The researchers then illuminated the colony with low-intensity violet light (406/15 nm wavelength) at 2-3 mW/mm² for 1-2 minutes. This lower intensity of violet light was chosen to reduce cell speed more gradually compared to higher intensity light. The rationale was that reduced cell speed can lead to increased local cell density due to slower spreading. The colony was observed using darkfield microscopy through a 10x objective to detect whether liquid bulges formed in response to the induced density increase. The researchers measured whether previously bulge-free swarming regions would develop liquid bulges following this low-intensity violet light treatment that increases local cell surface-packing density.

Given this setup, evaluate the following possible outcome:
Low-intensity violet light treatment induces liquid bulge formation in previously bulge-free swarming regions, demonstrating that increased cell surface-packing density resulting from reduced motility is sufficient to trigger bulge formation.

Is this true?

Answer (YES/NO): NO